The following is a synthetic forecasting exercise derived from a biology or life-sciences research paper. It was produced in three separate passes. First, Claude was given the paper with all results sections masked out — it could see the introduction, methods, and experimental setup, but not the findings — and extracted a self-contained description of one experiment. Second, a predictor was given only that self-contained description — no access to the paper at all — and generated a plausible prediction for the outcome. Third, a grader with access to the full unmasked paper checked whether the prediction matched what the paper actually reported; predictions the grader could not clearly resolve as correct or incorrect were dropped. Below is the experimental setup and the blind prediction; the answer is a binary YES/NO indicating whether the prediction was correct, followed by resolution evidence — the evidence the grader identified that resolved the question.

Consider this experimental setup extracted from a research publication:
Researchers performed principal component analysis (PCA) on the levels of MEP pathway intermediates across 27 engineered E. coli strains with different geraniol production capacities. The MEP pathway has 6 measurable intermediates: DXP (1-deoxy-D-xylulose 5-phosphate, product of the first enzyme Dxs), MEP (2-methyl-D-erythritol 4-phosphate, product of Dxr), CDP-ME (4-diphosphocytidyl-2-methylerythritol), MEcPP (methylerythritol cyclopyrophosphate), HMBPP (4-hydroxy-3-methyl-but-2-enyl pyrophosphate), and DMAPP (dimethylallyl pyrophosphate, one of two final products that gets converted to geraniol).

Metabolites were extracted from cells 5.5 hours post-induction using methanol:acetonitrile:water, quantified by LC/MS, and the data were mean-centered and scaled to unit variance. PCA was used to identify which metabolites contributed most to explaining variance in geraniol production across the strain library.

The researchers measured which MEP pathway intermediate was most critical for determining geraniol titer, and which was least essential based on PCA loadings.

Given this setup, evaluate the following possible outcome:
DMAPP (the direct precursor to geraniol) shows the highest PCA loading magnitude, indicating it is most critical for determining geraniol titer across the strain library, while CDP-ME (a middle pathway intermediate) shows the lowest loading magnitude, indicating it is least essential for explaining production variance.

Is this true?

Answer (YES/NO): NO